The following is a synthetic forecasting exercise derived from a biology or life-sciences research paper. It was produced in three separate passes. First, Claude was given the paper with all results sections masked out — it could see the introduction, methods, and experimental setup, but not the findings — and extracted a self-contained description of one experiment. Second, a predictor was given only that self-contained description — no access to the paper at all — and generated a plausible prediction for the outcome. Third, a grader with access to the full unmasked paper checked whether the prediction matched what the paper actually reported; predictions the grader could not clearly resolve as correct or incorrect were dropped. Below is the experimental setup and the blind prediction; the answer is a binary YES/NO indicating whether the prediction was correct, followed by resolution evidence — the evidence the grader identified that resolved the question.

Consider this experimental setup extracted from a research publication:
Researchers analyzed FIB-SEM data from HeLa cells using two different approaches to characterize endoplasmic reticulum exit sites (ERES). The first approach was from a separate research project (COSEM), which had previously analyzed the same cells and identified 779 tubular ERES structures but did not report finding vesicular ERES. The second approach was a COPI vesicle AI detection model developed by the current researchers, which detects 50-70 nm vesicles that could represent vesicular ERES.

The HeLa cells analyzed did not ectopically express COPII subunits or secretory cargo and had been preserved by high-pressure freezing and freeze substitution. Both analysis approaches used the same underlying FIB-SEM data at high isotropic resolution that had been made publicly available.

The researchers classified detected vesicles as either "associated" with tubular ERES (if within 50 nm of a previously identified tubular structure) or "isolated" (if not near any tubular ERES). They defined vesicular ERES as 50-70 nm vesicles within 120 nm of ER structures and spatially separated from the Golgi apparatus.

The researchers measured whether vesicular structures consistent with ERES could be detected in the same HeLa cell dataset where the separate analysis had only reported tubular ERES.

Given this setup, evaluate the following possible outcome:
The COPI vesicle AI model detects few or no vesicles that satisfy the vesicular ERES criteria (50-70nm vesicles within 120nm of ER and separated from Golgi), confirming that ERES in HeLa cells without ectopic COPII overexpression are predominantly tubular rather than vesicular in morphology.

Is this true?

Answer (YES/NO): NO